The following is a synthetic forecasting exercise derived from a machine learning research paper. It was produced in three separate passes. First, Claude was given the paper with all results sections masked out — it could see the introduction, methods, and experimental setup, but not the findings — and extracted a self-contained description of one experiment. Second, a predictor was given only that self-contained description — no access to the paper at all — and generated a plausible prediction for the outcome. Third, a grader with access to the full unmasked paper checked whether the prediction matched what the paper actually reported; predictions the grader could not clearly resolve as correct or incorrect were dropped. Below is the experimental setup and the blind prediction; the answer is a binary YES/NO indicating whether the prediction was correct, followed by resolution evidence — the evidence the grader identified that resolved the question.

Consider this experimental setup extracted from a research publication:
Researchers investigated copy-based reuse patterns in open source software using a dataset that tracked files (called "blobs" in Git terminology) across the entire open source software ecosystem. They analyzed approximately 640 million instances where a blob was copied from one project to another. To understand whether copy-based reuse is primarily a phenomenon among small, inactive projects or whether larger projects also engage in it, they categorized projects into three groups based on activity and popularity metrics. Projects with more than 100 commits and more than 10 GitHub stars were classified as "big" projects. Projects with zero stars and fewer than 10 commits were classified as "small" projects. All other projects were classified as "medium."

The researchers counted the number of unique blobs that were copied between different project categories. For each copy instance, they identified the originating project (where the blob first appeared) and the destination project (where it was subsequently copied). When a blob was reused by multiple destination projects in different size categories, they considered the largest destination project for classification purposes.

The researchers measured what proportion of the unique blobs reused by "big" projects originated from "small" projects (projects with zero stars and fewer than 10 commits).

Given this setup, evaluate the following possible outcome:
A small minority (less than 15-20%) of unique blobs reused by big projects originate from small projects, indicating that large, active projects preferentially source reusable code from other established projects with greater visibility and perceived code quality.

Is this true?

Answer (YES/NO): YES